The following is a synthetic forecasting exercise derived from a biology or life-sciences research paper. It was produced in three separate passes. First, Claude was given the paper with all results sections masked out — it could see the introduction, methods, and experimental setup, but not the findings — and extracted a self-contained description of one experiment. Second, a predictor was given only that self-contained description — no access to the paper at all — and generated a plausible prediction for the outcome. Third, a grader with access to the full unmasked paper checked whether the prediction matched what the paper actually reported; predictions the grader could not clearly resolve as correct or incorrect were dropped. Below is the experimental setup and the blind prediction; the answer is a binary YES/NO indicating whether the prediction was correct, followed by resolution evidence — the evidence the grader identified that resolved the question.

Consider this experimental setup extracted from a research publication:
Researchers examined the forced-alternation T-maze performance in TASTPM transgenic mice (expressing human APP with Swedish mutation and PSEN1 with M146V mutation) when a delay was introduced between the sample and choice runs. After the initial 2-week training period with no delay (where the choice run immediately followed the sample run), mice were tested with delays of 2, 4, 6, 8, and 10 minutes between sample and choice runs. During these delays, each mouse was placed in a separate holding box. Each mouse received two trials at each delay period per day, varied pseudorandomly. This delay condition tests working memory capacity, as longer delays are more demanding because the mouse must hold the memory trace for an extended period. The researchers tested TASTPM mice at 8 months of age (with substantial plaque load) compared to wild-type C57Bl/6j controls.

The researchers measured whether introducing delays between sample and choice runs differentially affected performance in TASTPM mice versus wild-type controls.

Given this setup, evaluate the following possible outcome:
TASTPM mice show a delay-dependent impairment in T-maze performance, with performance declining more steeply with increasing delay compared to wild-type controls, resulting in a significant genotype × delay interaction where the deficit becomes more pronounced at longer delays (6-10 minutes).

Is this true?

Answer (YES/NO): NO